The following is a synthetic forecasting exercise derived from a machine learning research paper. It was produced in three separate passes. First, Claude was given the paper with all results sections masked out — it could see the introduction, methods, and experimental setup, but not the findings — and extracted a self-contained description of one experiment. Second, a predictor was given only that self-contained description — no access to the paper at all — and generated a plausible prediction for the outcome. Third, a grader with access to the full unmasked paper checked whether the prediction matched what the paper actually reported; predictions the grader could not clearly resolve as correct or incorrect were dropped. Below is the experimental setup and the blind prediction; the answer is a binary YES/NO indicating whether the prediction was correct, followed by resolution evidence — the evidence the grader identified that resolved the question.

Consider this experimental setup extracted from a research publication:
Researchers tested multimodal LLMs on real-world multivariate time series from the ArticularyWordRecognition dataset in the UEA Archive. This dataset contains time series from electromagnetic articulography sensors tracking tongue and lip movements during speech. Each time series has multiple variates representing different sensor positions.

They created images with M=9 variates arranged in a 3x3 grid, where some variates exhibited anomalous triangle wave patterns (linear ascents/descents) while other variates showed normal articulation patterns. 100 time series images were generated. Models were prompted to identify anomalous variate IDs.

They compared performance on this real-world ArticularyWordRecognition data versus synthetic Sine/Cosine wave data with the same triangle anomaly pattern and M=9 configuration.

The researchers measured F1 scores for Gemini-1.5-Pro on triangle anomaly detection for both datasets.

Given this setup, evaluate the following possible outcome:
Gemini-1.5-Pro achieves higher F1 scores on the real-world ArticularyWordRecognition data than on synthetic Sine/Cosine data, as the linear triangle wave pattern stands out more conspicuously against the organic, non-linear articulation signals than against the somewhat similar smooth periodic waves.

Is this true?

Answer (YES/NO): YES